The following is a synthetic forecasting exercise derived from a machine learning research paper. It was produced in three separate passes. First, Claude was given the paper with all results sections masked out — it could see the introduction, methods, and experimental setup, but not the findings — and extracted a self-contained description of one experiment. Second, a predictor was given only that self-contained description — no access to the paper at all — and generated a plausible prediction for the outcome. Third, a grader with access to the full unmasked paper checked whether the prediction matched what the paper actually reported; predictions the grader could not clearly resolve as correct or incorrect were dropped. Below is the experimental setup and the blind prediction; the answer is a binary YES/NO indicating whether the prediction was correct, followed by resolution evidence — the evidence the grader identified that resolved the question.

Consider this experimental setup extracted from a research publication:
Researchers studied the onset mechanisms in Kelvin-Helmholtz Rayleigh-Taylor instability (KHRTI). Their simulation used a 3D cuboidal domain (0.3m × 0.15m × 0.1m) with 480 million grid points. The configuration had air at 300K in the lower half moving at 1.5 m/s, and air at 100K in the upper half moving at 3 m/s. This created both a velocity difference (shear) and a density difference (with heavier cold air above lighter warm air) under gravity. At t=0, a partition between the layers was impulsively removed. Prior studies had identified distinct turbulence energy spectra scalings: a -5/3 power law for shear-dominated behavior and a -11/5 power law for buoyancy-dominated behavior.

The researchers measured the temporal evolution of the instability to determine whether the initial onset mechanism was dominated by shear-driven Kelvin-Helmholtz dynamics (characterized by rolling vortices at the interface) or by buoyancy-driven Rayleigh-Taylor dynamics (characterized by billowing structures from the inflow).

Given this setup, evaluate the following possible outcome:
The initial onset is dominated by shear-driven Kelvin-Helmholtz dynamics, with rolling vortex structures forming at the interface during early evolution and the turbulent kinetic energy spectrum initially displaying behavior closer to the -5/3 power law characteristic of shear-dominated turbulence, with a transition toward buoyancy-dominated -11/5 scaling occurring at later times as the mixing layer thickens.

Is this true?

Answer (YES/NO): NO